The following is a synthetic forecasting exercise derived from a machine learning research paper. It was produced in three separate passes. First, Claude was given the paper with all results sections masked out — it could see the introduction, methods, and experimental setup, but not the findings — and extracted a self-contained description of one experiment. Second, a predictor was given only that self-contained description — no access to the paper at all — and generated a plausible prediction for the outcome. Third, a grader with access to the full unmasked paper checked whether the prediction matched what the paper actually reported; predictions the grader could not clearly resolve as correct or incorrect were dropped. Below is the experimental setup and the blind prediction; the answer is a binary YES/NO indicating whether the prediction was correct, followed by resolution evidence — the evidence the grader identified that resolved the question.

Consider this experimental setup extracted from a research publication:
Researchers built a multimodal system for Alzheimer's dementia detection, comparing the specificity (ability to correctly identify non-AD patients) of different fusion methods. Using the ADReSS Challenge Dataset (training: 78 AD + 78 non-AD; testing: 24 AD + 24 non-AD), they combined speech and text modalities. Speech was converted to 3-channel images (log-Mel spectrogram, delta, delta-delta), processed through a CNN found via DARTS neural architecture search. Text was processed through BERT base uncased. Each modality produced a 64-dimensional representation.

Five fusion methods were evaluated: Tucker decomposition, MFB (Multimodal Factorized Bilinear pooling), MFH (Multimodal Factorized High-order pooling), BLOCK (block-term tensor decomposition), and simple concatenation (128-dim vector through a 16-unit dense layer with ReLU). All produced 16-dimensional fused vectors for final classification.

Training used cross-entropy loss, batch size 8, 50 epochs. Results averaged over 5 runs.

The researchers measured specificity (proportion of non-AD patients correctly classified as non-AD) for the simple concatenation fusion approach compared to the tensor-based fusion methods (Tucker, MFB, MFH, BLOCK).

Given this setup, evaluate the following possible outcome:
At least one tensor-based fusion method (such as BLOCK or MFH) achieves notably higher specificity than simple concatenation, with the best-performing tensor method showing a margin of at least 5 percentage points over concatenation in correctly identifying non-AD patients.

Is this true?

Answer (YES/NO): YES